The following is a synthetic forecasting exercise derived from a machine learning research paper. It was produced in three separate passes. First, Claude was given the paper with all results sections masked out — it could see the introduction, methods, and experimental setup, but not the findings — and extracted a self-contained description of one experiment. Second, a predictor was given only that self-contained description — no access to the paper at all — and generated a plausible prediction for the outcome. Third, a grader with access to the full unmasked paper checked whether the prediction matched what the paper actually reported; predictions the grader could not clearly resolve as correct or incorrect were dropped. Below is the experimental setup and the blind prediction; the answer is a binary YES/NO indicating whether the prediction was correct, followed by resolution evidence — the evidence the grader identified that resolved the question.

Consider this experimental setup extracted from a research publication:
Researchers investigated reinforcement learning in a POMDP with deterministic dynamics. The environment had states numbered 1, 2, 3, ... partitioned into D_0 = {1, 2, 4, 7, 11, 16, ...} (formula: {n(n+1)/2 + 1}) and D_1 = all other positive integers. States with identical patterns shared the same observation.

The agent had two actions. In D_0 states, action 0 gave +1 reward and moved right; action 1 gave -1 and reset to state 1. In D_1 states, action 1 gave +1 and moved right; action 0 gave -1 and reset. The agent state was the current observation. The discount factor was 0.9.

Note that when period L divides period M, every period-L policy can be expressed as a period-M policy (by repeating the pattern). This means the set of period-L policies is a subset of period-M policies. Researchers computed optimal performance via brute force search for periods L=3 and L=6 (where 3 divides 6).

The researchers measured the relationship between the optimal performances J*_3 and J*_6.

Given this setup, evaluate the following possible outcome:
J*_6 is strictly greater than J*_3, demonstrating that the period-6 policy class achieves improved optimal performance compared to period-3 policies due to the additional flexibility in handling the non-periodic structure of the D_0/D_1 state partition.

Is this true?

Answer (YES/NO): NO